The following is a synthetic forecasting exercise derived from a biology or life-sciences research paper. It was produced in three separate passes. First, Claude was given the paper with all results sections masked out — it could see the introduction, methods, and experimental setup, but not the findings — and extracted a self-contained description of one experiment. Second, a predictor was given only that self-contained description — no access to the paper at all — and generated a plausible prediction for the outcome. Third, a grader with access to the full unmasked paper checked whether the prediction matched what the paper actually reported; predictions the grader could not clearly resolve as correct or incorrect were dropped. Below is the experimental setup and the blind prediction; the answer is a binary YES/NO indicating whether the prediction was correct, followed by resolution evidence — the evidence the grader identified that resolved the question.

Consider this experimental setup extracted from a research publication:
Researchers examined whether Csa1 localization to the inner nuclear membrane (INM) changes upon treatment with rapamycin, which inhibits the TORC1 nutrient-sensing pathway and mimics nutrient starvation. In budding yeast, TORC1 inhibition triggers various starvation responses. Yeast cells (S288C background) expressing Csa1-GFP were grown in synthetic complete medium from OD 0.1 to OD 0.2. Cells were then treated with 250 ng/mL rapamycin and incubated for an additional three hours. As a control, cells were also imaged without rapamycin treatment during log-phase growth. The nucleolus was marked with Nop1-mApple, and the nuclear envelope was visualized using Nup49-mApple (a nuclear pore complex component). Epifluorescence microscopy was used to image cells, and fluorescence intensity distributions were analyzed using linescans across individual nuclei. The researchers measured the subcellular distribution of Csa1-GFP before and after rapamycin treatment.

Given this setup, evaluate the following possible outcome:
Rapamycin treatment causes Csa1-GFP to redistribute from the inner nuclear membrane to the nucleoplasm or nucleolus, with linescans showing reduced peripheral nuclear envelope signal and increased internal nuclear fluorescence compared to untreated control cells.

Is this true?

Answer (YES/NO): NO